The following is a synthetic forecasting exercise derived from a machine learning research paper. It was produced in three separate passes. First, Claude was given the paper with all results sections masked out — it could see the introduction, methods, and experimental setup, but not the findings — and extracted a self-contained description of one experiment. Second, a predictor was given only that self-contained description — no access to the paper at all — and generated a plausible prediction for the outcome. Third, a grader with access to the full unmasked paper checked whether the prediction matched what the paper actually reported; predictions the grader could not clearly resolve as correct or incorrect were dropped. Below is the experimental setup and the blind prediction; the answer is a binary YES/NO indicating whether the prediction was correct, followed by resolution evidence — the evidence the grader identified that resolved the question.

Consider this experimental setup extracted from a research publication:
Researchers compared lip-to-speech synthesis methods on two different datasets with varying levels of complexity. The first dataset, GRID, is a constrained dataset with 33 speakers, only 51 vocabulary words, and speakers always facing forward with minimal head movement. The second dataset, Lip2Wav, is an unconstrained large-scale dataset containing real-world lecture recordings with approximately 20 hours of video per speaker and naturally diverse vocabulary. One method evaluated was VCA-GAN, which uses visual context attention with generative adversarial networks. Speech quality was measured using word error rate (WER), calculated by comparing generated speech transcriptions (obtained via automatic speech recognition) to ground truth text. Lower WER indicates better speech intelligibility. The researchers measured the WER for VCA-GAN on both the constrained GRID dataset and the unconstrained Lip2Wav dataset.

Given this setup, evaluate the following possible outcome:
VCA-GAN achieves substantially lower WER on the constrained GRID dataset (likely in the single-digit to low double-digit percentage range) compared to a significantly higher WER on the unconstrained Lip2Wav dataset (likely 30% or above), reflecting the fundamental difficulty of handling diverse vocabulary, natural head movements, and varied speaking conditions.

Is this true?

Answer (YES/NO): YES